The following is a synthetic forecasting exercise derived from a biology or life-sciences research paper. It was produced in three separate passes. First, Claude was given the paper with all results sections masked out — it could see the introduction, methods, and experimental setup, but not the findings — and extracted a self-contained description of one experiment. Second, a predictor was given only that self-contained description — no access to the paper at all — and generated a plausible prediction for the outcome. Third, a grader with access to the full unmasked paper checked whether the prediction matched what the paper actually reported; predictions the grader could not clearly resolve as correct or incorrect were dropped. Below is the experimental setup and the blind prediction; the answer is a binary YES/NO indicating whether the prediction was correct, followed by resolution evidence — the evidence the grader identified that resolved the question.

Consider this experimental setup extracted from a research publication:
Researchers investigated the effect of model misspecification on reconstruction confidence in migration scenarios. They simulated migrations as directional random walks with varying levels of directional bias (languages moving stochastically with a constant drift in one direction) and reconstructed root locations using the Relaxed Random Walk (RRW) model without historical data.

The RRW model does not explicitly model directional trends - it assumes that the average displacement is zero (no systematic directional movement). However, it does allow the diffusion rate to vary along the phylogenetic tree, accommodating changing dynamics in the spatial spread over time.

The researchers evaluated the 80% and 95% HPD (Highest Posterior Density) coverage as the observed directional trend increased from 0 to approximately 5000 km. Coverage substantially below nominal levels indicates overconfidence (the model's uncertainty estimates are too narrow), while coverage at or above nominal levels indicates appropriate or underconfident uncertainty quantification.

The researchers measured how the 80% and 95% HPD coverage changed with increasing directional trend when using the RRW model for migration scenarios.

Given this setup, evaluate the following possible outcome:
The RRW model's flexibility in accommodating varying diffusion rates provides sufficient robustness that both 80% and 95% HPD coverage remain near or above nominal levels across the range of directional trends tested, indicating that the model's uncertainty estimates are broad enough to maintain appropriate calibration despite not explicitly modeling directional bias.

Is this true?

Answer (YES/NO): NO